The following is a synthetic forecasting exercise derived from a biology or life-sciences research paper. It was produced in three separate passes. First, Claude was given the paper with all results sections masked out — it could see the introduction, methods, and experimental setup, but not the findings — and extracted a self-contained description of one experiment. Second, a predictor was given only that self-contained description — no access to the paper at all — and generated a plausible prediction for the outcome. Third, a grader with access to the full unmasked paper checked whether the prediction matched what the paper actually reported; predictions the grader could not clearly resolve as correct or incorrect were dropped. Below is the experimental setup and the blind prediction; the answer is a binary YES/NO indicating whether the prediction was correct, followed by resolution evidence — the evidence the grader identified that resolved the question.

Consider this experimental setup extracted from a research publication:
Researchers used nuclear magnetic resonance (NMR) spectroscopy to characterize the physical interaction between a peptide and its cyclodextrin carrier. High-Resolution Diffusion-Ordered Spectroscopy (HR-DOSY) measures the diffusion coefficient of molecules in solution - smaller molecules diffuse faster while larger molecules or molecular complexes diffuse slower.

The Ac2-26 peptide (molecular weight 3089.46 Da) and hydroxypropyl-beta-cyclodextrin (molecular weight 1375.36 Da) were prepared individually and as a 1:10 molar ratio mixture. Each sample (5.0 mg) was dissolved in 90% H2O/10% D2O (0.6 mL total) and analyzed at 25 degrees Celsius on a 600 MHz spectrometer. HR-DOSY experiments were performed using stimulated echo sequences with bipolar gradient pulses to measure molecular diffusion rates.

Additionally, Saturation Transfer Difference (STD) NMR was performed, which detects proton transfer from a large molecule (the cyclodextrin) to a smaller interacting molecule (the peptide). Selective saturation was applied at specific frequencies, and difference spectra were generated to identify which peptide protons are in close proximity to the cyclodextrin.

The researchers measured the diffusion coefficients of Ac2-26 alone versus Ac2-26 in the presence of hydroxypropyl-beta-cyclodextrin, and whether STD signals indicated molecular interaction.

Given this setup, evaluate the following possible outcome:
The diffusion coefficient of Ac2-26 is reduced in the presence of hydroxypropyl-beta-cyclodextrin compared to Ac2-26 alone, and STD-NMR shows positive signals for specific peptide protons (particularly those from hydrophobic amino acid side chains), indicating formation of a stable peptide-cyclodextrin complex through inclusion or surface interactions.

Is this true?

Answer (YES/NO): YES